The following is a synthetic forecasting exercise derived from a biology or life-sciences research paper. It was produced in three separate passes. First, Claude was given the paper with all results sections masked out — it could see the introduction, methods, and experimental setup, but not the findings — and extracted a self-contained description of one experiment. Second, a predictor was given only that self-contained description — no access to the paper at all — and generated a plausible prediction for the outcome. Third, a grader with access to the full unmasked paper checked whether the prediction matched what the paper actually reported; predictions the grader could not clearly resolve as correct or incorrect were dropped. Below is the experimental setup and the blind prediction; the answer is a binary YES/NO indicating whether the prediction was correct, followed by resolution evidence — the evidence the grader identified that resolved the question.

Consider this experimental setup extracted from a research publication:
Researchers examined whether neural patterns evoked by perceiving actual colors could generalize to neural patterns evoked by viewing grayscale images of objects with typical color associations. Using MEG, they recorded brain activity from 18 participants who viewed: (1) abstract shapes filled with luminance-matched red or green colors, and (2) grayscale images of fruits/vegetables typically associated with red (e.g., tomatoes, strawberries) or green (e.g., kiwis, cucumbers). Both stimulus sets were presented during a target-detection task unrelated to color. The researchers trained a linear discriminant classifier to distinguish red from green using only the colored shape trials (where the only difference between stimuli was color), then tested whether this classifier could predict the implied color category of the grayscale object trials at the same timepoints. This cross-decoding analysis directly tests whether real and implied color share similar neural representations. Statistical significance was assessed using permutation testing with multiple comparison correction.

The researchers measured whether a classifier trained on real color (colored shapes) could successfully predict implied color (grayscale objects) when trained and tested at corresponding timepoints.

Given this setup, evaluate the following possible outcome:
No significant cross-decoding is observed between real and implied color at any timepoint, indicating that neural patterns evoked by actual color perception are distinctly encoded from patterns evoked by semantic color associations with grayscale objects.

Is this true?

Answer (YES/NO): NO